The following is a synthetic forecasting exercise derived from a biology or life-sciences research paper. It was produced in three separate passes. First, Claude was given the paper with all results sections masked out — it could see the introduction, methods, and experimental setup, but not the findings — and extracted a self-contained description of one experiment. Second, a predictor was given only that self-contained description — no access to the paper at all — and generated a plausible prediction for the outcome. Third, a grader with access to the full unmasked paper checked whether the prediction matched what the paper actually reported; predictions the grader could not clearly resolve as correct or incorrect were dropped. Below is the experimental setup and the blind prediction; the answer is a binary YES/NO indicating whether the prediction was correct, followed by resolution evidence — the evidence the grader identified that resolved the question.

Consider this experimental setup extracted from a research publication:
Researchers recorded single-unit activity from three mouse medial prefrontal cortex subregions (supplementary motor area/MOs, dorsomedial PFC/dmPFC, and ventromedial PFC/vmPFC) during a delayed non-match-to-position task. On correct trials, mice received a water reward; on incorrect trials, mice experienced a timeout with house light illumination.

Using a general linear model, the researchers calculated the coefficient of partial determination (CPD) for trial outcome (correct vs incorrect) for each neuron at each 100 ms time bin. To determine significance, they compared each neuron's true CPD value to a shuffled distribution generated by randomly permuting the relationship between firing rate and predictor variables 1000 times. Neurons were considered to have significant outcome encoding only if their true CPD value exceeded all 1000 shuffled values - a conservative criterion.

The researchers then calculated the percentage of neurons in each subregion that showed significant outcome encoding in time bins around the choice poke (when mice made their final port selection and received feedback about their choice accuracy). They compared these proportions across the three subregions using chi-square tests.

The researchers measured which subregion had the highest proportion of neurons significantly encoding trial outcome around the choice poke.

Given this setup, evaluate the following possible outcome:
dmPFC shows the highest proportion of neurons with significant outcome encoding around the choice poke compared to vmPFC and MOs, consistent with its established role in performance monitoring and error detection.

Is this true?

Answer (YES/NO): NO